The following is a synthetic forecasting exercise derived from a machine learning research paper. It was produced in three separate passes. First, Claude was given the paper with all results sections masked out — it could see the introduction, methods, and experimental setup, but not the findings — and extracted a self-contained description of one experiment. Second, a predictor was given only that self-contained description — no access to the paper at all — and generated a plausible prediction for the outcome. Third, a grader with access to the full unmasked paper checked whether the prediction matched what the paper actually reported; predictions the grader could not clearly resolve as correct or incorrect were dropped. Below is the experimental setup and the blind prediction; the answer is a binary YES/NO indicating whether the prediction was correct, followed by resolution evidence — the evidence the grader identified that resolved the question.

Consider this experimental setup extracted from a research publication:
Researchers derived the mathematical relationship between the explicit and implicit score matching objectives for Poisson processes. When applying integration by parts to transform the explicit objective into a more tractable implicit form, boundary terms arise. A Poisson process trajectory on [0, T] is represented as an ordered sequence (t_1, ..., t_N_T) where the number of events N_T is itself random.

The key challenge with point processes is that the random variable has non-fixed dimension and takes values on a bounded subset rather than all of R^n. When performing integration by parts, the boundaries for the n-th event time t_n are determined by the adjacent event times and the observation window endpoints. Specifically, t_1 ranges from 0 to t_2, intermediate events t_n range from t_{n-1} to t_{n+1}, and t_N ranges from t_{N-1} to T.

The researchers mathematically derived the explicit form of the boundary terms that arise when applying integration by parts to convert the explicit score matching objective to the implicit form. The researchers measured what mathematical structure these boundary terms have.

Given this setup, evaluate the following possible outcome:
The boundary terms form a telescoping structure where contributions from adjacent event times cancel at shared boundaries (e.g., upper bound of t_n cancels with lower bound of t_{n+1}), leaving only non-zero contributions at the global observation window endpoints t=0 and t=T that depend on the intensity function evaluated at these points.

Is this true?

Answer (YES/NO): YES